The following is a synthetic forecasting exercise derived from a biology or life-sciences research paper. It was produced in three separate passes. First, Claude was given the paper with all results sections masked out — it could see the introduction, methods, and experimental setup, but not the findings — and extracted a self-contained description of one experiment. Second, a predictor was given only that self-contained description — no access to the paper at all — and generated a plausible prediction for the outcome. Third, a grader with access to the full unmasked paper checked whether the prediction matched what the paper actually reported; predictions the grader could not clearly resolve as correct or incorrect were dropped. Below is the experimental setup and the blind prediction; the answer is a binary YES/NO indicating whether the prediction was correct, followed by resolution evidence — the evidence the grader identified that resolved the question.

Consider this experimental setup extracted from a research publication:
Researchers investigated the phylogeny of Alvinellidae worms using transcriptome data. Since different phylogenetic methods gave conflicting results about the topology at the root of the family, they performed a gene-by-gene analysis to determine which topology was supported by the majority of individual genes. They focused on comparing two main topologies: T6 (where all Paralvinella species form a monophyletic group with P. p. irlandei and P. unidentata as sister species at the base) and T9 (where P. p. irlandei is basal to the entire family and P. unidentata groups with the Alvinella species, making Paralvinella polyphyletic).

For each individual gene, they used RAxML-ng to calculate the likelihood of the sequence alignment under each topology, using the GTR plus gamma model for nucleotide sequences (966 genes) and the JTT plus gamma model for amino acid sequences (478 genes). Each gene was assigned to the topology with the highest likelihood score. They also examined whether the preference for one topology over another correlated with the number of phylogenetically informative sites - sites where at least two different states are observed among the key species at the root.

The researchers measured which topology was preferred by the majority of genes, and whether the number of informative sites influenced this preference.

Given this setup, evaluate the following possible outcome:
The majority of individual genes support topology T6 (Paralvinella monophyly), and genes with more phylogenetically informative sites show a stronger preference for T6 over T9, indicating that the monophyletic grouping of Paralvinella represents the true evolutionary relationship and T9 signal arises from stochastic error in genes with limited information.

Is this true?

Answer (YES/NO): NO